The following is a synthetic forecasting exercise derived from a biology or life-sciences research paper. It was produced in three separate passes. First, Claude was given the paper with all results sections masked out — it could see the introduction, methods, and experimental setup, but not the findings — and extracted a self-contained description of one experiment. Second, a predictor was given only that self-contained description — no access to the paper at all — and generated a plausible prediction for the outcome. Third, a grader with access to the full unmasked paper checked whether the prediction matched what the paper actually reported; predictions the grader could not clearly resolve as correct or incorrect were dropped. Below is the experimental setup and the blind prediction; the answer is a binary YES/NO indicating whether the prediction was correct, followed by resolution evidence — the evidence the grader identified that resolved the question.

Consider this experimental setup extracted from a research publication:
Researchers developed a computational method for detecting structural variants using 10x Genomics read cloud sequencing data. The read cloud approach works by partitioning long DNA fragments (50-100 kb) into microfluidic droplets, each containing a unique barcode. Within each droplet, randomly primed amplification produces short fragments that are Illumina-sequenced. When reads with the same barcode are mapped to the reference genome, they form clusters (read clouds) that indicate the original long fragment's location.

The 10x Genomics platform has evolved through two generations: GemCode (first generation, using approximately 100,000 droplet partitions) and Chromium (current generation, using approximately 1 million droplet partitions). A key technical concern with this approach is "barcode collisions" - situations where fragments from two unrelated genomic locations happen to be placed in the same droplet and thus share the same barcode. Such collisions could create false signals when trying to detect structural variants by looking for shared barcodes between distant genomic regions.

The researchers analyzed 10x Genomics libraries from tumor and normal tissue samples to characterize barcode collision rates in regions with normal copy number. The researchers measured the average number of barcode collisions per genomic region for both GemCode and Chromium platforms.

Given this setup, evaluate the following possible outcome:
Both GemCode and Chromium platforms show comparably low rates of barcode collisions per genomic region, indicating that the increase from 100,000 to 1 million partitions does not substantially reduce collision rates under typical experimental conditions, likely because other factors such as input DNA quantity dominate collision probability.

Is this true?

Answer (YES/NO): NO